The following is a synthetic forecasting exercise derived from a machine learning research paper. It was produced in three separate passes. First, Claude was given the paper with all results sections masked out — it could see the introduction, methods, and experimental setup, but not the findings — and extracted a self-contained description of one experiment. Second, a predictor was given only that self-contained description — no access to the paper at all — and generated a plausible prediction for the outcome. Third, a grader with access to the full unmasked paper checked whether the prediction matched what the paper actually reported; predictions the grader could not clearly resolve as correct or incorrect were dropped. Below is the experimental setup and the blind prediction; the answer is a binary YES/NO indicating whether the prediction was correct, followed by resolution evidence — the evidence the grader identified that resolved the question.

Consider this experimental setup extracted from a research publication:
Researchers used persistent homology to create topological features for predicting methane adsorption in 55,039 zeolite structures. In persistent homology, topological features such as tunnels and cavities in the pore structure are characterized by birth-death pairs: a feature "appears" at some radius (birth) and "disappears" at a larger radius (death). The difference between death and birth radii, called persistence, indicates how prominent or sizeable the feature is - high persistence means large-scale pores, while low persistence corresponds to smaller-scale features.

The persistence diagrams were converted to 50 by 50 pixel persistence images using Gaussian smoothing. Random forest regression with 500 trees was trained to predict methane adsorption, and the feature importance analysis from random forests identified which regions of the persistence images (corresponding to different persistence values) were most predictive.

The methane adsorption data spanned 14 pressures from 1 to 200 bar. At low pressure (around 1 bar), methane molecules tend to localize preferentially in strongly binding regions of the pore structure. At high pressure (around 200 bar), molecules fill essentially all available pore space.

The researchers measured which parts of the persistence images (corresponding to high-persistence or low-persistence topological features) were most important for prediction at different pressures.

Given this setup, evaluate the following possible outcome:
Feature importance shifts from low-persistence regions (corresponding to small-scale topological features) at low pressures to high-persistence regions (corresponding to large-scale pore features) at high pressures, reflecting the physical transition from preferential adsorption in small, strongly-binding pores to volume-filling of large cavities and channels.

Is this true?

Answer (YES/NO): NO